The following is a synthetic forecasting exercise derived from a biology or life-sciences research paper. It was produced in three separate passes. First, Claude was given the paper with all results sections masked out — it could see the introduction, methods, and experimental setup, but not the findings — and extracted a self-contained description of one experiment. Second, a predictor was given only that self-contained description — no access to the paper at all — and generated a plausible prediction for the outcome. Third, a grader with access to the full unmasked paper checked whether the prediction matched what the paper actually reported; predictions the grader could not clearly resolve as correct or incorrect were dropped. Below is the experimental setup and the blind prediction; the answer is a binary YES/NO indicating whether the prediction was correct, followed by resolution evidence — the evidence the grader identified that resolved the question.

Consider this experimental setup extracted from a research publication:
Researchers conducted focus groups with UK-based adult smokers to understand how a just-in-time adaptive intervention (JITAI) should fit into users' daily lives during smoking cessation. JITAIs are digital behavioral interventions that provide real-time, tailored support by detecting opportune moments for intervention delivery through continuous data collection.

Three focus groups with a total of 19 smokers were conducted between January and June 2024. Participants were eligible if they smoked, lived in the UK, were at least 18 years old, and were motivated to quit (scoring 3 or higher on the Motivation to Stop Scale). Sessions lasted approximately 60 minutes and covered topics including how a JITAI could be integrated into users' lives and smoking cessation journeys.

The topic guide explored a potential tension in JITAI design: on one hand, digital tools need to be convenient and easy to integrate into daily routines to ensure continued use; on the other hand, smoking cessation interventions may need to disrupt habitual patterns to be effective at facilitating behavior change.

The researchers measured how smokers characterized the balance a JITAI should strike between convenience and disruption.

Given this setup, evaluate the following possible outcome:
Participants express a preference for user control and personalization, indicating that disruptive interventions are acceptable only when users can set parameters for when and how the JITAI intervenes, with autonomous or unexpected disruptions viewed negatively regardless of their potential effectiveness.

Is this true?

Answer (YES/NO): NO